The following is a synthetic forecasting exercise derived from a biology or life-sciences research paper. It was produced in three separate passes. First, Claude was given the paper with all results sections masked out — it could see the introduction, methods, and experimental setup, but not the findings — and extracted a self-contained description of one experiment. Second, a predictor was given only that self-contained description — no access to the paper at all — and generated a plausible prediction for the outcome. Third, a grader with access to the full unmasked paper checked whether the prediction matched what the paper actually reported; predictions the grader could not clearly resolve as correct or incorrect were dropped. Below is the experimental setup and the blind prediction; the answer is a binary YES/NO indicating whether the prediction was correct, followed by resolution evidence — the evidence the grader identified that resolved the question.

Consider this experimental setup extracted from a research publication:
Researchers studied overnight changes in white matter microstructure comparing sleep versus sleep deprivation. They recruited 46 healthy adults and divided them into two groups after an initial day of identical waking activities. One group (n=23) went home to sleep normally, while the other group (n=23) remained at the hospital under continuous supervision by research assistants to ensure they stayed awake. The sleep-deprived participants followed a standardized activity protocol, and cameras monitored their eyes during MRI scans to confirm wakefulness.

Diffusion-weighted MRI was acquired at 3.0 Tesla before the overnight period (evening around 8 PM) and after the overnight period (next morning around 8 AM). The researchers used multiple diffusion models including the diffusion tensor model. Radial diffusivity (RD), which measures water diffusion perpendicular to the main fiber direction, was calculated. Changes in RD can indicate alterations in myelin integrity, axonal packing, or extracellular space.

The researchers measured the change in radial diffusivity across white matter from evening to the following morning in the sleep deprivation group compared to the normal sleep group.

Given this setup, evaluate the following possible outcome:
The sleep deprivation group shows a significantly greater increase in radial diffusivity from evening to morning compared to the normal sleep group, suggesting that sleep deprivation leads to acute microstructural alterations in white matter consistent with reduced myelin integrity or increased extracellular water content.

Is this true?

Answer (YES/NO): NO